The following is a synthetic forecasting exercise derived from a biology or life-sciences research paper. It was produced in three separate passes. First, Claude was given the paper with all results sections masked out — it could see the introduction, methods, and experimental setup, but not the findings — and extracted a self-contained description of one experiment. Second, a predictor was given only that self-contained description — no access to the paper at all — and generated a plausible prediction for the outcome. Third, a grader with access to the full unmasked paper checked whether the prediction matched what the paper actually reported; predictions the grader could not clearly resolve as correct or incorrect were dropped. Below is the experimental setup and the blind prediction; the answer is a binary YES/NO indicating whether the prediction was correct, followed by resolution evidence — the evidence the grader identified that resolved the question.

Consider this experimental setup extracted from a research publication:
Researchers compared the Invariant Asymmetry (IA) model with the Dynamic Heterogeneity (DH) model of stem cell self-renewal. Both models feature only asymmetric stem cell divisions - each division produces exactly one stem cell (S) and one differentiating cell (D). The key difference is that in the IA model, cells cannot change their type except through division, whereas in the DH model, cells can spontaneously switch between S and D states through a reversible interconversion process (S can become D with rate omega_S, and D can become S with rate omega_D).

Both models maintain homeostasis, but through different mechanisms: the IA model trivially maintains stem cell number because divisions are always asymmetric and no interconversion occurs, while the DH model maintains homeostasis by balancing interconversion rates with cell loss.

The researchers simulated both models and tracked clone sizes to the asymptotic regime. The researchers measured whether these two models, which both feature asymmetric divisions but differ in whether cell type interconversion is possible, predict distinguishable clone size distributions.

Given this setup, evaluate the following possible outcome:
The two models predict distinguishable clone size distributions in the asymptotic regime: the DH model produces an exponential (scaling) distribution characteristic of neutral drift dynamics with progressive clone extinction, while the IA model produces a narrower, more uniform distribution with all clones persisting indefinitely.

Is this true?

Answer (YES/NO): YES